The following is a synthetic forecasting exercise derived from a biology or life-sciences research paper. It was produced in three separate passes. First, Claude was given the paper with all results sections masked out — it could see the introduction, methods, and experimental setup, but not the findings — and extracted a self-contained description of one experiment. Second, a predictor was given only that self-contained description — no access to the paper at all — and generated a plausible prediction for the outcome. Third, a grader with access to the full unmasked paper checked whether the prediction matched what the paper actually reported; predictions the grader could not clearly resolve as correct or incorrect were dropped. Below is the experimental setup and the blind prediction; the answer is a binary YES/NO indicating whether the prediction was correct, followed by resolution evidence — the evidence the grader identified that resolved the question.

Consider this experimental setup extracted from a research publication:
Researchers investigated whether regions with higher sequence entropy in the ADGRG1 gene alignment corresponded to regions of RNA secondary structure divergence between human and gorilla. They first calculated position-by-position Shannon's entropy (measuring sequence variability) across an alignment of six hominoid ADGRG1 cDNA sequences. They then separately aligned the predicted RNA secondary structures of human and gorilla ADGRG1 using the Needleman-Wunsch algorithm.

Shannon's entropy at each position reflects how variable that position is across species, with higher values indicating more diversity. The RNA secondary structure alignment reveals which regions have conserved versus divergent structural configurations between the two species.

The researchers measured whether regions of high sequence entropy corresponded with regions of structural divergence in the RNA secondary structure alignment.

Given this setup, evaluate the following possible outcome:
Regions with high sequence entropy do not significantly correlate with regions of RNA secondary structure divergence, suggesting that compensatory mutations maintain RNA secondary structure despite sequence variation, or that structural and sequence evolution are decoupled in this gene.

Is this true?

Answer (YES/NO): NO